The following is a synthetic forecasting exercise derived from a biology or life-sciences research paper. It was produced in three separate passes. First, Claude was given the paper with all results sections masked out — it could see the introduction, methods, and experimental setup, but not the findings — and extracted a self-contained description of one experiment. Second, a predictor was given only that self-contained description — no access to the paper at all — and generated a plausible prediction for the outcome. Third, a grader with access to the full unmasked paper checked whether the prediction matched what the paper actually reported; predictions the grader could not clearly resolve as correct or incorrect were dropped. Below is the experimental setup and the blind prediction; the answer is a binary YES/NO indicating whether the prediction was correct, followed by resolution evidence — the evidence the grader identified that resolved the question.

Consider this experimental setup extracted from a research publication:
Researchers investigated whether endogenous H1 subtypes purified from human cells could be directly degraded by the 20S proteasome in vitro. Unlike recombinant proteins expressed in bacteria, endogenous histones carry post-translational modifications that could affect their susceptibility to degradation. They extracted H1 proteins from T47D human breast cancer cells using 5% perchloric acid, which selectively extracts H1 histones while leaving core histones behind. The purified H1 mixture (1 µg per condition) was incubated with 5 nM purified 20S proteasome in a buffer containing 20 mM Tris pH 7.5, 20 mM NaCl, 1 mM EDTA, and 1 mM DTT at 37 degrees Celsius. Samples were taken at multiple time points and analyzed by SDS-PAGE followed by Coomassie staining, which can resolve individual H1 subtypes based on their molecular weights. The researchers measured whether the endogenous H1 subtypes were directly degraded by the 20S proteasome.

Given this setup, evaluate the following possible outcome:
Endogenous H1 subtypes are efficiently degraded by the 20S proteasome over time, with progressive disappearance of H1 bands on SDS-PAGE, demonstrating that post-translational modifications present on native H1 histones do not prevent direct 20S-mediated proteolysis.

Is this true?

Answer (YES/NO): YES